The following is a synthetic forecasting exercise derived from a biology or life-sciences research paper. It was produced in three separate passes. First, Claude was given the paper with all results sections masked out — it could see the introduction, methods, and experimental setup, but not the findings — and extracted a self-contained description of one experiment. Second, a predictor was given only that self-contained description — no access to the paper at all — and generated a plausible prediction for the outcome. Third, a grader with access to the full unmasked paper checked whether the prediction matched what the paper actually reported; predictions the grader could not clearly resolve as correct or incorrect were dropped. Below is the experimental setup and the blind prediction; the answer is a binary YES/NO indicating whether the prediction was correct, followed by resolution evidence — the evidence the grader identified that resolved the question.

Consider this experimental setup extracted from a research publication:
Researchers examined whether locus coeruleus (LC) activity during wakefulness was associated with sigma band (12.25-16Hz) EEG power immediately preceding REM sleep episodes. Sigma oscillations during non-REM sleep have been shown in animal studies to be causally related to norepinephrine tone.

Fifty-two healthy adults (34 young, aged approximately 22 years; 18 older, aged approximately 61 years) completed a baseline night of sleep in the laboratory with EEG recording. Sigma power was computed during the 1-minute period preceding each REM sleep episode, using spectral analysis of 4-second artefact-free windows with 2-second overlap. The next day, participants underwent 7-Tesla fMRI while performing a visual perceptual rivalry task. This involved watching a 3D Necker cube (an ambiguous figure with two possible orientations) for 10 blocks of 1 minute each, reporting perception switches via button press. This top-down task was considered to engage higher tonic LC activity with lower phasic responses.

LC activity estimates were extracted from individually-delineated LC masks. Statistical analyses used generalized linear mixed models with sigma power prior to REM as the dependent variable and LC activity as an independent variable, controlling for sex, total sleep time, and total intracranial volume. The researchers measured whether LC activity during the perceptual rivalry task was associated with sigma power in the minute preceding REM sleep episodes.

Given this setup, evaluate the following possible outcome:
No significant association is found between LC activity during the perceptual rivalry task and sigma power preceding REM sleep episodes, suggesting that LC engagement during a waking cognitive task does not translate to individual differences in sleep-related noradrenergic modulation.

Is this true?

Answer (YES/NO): NO